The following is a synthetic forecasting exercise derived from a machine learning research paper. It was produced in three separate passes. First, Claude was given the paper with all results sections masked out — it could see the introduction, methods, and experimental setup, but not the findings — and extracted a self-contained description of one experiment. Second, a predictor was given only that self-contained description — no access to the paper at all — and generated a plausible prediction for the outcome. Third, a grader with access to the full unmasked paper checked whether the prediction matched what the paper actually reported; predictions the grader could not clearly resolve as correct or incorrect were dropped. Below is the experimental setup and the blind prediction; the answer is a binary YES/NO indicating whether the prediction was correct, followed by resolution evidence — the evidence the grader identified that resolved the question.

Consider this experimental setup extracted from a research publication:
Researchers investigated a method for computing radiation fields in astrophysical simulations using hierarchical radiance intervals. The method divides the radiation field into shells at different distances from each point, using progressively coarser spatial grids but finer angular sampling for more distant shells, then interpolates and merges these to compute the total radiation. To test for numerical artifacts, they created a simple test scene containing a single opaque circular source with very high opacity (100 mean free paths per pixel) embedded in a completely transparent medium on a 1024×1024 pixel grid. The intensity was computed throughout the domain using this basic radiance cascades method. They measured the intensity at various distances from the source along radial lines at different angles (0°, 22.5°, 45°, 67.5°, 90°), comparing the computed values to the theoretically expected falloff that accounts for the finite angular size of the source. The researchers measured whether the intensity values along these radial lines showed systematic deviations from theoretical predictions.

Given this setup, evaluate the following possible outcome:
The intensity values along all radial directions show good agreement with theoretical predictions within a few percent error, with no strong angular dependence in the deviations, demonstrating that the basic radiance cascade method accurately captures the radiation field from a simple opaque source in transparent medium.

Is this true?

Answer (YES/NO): NO